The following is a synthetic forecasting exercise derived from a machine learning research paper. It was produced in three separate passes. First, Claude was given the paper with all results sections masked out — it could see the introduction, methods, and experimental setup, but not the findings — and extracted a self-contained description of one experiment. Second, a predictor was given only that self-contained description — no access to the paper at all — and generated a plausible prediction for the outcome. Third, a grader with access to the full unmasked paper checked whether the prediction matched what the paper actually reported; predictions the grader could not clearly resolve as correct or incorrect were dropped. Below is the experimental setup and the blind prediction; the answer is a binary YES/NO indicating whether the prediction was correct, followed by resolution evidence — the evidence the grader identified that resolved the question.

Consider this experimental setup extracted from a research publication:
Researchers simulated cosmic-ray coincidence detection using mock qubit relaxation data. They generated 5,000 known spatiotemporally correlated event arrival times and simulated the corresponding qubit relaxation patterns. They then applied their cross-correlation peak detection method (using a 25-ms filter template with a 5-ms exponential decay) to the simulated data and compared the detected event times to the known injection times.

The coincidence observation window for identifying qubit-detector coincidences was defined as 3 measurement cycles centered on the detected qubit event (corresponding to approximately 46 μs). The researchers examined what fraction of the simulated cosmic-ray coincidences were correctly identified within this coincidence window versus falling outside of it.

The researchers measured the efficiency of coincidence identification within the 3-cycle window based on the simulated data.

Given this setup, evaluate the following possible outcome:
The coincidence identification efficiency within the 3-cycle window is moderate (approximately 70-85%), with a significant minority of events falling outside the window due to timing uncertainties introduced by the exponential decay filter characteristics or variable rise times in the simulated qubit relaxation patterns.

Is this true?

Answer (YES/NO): NO